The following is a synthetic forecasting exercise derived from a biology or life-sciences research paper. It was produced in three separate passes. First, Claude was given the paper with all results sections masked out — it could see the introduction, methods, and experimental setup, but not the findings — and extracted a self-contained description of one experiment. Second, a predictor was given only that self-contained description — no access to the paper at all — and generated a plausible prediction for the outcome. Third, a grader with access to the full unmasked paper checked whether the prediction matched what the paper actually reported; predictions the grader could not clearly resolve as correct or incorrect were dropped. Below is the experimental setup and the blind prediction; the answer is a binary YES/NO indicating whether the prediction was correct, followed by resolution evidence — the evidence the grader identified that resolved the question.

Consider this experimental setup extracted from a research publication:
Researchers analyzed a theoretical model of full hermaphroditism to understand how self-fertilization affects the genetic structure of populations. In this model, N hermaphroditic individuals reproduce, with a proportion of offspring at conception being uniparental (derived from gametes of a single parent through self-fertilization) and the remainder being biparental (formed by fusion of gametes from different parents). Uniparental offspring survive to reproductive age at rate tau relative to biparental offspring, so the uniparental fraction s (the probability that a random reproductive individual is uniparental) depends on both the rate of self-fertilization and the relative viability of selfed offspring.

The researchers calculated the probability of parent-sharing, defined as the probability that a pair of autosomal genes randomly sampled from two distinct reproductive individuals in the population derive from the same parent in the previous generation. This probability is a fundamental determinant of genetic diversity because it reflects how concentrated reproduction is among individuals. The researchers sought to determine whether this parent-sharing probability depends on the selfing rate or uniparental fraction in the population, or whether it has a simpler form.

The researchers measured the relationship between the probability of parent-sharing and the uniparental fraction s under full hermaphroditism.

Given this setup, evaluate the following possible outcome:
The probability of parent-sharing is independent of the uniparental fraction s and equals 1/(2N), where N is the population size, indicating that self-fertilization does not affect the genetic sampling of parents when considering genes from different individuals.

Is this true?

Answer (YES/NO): NO